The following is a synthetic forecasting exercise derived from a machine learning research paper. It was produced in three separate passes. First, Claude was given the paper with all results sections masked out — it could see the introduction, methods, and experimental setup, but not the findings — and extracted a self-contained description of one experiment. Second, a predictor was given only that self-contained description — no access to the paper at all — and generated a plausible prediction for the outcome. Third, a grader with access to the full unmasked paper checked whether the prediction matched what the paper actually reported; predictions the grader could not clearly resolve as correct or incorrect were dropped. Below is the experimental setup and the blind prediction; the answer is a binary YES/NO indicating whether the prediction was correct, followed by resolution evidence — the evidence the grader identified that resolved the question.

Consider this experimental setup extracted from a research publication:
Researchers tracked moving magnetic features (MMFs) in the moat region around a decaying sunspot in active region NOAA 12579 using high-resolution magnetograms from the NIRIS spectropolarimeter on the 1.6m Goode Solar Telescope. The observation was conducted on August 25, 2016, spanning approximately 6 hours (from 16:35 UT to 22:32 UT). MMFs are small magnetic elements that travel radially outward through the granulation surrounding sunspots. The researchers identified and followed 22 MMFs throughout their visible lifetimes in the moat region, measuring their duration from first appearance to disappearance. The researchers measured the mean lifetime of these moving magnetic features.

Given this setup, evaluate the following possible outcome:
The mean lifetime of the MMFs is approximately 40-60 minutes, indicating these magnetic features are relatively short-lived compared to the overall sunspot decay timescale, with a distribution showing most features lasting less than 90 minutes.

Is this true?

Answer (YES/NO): YES